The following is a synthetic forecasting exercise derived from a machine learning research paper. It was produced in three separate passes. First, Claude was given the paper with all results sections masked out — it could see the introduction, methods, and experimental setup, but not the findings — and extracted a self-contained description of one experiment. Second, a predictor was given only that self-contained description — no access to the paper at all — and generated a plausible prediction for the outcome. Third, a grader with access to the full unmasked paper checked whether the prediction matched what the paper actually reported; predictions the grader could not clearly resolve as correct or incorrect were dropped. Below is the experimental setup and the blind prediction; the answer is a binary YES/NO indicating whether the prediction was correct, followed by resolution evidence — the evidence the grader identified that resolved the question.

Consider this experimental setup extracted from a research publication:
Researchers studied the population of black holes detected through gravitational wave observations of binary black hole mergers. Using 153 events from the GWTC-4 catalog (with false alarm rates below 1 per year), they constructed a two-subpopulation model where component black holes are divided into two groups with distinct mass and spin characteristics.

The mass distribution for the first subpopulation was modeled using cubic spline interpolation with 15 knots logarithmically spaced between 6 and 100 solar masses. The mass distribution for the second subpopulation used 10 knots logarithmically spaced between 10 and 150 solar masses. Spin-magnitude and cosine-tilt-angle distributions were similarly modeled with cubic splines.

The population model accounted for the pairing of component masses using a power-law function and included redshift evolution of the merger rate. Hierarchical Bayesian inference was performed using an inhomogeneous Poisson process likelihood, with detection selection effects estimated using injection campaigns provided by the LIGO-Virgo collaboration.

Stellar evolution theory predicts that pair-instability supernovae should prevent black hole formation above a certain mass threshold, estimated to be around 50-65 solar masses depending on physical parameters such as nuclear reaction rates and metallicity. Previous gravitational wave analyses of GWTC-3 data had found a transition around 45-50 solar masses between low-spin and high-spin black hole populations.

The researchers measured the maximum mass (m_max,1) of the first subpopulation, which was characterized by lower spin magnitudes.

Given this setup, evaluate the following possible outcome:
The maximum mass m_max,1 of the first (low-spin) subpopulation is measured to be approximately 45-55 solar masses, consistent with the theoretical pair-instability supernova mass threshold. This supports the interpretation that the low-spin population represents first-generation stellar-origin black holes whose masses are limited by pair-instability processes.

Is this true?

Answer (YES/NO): NO